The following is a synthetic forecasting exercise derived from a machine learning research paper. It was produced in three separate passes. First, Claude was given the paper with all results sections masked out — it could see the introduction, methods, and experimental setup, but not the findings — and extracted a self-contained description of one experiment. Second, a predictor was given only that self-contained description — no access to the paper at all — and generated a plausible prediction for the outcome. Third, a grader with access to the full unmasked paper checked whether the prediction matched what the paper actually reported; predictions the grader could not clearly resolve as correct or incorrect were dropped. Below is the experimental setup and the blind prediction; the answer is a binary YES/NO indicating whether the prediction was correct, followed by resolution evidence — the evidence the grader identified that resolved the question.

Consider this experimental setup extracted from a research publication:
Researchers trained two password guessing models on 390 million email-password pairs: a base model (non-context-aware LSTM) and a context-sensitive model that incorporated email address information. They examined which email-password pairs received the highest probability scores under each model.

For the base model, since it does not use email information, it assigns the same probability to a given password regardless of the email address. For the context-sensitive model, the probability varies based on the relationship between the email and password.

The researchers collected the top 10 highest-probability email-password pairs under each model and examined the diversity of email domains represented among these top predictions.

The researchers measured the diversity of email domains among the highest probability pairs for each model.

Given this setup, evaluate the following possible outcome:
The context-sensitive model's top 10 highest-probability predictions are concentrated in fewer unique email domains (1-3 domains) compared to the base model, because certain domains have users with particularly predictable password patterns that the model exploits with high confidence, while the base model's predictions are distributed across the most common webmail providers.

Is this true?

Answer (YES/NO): YES